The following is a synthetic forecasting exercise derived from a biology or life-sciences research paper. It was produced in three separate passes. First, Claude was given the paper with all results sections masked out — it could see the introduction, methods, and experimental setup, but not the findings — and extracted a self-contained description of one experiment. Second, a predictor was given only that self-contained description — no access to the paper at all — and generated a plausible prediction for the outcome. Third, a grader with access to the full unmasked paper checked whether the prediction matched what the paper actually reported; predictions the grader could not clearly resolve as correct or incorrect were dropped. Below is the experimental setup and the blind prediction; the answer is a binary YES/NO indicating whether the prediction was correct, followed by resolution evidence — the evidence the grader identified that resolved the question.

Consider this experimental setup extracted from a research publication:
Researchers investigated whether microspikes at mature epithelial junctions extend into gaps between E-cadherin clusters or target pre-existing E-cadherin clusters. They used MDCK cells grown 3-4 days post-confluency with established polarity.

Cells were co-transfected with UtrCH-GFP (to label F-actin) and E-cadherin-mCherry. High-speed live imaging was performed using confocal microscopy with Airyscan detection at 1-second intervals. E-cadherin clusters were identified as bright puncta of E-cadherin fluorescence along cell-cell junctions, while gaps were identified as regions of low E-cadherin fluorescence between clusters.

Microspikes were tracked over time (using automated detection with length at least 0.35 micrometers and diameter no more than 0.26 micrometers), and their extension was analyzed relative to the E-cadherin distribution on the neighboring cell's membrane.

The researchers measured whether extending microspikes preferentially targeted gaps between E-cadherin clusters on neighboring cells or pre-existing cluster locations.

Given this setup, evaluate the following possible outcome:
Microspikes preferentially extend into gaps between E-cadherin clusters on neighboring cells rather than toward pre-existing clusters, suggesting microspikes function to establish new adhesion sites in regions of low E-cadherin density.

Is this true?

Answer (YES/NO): YES